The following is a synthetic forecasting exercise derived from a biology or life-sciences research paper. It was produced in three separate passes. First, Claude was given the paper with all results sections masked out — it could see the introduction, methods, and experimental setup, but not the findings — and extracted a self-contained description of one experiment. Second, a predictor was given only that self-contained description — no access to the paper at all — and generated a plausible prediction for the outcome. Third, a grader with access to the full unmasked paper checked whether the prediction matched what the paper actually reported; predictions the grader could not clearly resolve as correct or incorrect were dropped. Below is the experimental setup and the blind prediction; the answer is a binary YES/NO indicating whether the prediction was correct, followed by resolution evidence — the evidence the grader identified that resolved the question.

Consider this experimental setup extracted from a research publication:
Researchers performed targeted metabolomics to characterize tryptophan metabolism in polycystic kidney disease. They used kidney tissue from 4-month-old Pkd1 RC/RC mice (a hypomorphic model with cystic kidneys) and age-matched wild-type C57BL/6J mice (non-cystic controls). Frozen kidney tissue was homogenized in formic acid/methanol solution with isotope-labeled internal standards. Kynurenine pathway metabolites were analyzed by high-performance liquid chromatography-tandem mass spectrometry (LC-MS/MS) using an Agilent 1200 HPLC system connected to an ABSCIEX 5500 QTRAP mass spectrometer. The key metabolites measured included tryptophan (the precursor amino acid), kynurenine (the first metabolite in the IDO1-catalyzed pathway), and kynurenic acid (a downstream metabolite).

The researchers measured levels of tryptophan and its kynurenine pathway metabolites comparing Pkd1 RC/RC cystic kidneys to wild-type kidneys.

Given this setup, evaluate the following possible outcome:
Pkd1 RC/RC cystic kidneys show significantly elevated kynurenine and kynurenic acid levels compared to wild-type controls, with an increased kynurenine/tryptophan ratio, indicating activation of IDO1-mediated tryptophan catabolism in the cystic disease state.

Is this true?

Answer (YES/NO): YES